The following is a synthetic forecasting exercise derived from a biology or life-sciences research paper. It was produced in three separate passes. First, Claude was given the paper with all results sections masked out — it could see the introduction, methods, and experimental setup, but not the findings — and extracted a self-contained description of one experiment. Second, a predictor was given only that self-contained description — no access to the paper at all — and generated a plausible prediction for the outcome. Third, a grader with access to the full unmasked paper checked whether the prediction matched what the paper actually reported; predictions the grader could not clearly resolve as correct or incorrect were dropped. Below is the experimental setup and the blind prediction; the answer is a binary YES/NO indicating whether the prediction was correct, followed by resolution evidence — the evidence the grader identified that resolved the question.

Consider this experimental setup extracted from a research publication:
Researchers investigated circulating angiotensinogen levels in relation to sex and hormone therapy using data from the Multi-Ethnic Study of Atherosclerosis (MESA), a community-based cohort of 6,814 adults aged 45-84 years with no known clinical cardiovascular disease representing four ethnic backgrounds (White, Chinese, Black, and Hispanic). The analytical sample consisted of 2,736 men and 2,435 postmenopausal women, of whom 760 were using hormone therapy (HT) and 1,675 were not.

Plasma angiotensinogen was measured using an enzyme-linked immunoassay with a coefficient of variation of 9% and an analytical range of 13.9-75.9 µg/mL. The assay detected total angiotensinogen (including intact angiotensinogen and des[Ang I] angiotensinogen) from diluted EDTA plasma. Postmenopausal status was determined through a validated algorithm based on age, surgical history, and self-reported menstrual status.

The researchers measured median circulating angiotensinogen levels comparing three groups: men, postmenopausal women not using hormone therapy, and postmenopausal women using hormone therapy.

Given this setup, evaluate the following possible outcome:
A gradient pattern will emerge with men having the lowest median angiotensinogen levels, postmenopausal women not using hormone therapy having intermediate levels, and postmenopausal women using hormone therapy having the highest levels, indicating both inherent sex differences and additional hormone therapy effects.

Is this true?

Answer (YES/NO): YES